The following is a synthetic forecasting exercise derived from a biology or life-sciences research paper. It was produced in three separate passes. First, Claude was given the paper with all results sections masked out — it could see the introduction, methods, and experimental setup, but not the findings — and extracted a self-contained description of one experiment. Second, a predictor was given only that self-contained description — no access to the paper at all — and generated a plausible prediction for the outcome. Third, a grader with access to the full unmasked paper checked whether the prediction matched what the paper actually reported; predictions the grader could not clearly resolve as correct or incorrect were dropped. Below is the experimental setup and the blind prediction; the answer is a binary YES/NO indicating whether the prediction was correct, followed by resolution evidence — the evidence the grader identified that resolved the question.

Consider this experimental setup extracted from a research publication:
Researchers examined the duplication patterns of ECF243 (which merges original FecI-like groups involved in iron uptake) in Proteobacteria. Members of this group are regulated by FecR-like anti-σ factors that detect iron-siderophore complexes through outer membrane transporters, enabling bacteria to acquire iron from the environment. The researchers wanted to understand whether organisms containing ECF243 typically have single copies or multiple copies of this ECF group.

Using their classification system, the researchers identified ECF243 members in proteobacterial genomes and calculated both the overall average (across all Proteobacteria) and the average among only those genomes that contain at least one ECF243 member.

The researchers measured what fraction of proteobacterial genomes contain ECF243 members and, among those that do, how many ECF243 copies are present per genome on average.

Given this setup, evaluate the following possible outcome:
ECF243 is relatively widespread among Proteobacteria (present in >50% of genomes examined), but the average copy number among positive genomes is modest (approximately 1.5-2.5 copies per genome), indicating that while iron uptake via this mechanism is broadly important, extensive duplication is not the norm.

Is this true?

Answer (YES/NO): NO